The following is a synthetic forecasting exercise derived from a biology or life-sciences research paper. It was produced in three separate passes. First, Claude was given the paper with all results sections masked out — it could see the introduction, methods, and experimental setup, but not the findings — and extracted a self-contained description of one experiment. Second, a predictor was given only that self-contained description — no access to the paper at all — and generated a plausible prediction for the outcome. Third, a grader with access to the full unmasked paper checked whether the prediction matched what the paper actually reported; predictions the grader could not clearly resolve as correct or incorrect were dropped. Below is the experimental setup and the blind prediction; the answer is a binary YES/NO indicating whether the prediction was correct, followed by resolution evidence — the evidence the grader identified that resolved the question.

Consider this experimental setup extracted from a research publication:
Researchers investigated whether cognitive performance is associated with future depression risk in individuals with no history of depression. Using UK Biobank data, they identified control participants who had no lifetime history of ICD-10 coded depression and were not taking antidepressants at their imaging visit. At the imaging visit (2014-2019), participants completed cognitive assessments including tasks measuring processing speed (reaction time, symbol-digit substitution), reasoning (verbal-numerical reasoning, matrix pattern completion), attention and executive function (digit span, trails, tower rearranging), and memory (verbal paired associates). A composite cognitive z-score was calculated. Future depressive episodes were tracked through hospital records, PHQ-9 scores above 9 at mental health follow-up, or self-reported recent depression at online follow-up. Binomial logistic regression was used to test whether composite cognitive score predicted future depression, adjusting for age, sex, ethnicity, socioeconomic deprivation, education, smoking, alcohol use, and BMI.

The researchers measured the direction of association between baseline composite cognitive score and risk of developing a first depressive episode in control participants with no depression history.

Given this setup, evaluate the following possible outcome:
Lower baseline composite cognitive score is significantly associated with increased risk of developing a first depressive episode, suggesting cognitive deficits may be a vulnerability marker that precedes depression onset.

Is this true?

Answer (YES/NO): YES